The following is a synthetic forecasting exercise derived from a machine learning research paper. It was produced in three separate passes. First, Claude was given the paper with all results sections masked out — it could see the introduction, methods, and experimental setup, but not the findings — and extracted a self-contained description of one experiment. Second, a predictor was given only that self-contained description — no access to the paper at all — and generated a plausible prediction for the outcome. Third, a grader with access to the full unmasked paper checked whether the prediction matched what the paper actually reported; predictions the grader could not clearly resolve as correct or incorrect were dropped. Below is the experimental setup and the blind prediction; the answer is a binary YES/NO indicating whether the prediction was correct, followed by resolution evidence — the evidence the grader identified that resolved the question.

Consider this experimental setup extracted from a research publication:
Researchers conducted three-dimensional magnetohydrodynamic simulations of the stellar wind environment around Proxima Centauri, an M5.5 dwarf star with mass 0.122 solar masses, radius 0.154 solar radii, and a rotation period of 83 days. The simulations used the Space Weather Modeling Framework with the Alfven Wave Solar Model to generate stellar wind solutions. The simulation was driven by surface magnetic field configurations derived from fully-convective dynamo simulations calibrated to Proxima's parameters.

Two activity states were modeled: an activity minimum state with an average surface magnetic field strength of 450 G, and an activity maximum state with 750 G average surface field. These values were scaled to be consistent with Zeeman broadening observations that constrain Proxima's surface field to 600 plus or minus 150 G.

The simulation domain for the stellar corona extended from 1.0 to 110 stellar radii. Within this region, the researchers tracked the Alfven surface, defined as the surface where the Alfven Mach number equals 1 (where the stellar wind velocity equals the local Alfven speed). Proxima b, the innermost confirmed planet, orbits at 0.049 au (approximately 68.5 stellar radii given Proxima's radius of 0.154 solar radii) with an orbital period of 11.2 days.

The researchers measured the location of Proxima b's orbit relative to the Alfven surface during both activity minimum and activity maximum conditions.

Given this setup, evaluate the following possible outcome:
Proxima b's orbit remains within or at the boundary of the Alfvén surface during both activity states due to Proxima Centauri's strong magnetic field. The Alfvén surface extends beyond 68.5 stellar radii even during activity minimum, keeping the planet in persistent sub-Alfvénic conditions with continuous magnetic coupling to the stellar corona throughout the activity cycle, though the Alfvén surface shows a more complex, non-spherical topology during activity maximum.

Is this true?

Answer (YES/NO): NO